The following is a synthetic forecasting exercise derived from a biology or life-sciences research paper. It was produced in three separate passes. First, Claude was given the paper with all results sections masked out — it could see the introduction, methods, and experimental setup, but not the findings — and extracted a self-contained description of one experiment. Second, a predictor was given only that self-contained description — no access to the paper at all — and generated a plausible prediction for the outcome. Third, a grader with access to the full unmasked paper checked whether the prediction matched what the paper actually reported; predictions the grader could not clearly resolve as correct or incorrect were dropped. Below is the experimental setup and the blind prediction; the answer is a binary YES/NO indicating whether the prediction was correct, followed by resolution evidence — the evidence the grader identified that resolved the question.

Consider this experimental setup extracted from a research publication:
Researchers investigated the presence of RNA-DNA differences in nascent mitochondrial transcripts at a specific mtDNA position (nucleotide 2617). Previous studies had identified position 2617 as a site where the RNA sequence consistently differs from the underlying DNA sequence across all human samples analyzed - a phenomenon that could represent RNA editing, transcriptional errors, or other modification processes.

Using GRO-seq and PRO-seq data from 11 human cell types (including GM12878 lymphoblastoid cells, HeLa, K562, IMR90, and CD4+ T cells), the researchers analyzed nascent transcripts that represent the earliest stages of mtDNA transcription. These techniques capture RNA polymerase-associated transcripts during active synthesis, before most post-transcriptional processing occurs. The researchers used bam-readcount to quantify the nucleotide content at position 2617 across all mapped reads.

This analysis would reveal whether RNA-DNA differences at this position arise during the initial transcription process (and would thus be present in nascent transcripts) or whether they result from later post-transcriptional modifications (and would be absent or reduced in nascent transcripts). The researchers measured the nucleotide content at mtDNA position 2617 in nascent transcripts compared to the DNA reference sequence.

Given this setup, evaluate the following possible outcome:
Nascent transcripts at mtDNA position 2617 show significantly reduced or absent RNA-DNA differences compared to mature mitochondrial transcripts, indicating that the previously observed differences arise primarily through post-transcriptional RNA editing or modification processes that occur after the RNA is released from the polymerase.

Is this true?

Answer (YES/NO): YES